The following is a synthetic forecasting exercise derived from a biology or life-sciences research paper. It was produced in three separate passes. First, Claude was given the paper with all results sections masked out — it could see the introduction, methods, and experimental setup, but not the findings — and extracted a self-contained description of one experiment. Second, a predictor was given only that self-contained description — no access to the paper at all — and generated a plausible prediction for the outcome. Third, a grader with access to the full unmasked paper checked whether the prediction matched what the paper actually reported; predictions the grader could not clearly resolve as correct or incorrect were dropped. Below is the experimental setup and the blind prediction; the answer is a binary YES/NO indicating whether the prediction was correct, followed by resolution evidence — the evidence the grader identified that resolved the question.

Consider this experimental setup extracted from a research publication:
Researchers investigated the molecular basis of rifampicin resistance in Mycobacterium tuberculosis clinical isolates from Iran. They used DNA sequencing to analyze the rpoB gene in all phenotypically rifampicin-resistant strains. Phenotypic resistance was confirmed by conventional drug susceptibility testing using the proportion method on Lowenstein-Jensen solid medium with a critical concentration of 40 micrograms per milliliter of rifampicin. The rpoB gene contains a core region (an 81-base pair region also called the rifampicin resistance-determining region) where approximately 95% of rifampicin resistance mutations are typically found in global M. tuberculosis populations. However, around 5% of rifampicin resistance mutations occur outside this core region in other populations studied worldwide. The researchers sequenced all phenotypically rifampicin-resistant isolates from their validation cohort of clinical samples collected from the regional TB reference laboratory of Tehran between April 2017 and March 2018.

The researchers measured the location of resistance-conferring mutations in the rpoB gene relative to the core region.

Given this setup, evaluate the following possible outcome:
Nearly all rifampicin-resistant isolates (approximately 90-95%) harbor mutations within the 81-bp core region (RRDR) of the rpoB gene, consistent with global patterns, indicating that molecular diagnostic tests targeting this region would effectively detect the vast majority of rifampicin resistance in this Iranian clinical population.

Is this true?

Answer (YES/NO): YES